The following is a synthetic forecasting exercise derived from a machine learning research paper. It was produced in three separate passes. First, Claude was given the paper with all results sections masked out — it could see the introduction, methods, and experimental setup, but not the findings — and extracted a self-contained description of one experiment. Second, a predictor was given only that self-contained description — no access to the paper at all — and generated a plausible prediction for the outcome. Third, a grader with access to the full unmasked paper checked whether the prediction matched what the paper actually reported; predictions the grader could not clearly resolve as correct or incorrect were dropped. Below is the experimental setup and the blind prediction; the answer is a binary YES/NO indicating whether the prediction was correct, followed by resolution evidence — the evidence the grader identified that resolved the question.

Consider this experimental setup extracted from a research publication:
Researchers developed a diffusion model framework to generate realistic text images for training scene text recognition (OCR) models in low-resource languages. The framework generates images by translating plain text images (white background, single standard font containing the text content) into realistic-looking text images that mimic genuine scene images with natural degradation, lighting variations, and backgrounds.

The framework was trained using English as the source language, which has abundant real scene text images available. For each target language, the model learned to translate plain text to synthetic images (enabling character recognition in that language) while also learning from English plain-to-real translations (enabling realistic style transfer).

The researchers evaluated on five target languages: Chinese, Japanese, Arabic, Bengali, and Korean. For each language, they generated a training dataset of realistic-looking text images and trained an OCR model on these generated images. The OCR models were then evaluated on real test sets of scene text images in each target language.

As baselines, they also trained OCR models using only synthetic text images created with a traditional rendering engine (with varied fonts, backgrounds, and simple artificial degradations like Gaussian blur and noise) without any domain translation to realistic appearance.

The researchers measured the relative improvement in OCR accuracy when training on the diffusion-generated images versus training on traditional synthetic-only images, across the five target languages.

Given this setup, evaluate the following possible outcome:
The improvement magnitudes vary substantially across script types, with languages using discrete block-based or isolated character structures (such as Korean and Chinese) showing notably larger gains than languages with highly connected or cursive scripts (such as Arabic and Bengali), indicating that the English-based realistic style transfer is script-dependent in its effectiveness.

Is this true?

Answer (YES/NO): NO